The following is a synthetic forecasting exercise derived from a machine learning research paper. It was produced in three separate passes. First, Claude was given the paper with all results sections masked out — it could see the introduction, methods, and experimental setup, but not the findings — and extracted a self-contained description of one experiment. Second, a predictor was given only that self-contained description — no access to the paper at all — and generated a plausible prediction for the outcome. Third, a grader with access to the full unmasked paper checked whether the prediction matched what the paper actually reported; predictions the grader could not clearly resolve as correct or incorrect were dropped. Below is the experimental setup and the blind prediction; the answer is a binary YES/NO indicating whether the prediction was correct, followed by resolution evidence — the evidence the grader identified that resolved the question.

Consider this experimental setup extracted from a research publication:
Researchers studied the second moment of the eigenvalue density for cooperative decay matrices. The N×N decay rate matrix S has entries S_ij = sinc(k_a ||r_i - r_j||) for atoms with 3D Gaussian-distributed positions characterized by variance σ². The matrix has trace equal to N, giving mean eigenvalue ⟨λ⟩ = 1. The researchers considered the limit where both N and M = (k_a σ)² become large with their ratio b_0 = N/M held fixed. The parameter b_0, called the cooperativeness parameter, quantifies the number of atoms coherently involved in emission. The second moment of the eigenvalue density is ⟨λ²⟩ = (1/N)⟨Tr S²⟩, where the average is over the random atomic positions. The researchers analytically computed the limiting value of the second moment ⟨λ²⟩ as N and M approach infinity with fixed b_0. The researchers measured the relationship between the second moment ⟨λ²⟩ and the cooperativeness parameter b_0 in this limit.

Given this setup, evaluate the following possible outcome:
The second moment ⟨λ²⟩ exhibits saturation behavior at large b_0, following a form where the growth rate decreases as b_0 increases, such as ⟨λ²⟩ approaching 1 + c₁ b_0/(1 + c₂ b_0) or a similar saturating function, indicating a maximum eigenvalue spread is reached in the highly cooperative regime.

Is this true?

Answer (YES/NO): NO